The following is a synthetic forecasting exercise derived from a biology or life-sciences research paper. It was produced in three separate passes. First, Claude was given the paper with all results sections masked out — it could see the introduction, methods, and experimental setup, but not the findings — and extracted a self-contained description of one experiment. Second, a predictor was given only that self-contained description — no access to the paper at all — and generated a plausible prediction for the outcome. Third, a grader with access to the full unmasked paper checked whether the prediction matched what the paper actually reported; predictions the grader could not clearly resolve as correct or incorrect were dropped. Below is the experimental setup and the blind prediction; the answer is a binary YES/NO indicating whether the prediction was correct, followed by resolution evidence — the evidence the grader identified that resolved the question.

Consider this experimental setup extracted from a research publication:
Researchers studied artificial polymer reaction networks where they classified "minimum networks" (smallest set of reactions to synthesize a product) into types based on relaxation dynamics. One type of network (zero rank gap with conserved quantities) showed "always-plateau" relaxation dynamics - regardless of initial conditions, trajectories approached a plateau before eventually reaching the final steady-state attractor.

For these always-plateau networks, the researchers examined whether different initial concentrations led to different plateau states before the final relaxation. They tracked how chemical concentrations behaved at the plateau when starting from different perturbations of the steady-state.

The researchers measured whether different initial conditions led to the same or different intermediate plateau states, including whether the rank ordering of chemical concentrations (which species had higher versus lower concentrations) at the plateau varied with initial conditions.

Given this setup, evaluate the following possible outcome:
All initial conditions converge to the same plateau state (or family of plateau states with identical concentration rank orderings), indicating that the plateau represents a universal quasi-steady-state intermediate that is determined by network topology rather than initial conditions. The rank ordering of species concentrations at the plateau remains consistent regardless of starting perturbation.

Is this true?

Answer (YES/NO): NO